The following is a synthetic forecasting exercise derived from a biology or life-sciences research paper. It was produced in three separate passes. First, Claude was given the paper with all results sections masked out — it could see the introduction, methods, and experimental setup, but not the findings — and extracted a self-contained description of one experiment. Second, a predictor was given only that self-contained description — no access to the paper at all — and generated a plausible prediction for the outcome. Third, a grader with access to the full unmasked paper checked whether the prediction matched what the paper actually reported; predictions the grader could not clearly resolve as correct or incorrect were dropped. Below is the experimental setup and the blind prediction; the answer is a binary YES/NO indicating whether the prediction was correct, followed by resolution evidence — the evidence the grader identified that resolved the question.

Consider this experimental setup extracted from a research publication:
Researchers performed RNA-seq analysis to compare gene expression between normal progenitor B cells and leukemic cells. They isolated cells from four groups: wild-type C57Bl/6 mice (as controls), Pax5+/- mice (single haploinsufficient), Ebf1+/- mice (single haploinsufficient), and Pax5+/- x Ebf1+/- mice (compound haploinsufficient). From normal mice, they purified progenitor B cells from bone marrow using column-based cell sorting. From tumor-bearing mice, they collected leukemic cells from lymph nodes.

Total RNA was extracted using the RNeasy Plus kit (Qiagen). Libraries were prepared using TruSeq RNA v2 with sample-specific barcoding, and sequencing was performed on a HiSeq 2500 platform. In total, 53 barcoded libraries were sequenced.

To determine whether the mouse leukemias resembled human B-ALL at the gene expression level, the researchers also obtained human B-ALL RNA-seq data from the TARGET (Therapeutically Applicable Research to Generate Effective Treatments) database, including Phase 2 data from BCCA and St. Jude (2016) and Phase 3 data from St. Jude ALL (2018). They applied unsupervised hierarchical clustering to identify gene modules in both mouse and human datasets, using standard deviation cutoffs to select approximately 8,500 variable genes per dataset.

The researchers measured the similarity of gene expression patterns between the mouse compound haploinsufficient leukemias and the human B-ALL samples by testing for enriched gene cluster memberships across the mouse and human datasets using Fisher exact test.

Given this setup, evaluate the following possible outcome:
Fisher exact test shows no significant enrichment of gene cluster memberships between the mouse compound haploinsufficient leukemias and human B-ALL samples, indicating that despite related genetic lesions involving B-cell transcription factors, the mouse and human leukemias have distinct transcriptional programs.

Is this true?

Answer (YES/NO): NO